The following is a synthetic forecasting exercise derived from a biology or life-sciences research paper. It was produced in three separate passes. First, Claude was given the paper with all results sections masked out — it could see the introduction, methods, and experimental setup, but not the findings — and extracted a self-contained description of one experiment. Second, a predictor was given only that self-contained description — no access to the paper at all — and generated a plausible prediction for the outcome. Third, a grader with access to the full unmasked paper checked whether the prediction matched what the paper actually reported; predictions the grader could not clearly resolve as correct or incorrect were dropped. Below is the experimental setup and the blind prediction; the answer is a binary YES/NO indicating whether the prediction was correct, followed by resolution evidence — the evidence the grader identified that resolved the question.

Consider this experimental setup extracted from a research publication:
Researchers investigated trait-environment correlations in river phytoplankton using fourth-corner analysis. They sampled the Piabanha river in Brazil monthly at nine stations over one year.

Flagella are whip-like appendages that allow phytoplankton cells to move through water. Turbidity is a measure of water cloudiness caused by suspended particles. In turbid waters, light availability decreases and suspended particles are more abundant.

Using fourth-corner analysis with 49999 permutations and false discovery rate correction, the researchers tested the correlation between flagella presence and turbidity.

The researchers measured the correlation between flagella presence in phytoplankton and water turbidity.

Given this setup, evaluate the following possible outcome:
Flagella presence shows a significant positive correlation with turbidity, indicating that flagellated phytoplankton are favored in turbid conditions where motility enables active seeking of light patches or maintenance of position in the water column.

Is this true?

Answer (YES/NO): NO